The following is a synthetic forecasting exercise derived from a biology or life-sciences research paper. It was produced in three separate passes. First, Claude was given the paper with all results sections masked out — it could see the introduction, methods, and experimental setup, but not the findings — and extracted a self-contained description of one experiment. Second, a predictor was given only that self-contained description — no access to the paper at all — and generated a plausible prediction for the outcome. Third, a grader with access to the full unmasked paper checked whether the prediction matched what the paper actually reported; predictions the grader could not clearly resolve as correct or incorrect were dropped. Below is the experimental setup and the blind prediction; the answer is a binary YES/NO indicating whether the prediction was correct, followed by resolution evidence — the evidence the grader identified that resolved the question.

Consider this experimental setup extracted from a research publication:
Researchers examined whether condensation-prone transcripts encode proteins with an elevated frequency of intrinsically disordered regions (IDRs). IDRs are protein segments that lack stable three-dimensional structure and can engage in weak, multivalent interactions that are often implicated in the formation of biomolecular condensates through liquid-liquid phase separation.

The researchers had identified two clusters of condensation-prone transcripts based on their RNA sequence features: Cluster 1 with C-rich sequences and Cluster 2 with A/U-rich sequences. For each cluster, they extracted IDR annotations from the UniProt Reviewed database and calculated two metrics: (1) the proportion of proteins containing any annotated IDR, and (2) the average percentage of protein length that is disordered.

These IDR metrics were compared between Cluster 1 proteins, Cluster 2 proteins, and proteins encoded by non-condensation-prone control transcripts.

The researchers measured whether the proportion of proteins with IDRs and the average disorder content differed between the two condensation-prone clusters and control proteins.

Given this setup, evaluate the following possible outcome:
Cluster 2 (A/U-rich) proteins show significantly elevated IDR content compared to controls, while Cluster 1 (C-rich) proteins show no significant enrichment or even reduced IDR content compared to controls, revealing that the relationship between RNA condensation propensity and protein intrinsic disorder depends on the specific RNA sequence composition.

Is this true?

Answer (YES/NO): NO